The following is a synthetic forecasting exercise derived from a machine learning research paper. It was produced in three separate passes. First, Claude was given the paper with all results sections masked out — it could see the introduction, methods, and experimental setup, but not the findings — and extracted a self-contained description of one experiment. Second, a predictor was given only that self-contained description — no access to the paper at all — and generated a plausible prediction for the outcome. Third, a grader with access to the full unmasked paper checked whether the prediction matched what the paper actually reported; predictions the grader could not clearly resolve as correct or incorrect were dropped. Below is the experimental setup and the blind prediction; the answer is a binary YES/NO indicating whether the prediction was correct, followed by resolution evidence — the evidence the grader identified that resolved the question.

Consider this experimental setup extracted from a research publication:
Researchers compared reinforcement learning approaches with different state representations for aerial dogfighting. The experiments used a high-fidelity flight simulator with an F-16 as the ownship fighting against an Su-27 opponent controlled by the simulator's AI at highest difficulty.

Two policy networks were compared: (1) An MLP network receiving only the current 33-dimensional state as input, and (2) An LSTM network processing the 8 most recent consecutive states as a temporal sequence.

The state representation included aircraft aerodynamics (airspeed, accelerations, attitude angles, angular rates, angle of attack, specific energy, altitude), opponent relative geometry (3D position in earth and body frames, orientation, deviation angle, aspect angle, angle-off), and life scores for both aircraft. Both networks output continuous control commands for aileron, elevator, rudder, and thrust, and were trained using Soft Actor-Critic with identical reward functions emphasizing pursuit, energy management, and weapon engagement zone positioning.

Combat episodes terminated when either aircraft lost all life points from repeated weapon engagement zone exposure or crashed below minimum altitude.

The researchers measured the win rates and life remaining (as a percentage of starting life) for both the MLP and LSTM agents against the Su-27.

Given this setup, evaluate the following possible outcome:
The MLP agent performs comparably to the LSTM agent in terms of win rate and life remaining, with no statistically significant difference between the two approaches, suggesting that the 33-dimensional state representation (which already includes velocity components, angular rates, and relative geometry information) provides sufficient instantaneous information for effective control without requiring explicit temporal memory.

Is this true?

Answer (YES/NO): NO